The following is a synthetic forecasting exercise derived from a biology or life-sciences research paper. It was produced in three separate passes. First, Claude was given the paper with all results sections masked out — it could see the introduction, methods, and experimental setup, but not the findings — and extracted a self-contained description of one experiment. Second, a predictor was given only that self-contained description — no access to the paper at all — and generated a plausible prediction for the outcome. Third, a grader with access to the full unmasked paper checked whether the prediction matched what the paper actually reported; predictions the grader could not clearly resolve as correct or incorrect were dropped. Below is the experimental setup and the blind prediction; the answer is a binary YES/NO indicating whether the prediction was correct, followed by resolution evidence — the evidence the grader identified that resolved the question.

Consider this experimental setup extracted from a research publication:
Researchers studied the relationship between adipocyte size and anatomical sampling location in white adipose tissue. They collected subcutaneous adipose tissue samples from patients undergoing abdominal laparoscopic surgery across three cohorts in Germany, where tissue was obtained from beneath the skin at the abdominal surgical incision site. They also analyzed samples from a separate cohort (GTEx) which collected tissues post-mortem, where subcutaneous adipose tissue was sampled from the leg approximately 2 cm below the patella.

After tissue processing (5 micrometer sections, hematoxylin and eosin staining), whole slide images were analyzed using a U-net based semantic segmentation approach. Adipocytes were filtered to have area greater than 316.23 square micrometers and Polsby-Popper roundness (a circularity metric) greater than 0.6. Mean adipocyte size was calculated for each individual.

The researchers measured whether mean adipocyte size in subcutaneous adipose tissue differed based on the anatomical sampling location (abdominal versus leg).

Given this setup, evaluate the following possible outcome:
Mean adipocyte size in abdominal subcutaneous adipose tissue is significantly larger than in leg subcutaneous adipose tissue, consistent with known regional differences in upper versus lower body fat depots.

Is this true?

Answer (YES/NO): NO